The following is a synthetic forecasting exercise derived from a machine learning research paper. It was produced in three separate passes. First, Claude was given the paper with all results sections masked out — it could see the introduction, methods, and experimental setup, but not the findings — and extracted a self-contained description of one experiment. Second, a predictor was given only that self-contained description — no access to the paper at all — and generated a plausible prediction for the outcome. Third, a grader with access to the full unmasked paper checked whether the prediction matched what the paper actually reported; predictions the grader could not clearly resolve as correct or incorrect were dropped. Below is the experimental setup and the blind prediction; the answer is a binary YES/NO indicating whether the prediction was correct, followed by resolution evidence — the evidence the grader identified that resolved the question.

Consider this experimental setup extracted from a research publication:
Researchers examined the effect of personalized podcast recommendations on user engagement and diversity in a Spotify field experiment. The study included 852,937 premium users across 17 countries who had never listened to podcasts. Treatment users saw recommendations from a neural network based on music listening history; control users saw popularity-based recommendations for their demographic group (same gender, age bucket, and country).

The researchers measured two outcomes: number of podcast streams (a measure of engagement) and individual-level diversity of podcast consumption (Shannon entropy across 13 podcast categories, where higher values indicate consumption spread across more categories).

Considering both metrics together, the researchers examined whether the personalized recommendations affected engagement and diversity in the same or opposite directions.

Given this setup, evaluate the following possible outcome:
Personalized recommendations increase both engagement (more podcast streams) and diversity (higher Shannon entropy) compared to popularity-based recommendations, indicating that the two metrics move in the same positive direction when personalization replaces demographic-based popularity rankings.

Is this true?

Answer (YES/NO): NO